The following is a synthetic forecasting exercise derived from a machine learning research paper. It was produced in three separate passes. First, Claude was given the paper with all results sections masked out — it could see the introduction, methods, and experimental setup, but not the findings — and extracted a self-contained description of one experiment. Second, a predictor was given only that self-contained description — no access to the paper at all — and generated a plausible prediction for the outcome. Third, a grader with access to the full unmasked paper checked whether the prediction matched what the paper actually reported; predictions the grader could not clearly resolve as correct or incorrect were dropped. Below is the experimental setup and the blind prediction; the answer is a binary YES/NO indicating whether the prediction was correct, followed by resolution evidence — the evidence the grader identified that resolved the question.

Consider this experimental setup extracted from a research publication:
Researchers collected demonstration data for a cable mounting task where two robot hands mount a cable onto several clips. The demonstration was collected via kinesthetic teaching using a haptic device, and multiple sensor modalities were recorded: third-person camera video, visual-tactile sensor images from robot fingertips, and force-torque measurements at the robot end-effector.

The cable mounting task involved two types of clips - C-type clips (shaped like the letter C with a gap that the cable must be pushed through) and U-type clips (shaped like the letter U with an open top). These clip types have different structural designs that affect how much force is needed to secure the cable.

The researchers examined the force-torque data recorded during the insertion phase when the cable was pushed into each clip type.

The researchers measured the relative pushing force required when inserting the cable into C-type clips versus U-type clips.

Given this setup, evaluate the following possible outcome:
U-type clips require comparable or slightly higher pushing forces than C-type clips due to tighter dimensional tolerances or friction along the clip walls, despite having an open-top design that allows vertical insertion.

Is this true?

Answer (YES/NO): NO